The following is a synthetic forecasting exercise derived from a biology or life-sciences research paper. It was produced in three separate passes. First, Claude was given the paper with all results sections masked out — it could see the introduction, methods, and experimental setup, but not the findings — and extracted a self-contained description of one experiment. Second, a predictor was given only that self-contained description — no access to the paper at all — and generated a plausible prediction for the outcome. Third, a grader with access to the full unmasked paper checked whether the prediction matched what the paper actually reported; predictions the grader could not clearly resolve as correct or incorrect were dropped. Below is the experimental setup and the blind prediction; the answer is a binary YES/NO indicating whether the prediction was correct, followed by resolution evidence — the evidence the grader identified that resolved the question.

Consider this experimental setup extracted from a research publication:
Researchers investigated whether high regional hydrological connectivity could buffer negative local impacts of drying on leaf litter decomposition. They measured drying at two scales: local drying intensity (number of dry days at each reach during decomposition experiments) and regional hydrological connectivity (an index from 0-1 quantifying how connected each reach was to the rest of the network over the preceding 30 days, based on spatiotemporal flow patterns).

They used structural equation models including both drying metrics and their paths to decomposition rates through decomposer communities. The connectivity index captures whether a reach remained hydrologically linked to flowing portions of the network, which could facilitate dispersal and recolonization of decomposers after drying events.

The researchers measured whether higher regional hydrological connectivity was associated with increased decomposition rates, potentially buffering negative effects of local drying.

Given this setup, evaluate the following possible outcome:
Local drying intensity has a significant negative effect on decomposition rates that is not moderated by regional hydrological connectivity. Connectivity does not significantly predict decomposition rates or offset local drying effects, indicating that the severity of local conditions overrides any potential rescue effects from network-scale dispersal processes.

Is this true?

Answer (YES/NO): NO